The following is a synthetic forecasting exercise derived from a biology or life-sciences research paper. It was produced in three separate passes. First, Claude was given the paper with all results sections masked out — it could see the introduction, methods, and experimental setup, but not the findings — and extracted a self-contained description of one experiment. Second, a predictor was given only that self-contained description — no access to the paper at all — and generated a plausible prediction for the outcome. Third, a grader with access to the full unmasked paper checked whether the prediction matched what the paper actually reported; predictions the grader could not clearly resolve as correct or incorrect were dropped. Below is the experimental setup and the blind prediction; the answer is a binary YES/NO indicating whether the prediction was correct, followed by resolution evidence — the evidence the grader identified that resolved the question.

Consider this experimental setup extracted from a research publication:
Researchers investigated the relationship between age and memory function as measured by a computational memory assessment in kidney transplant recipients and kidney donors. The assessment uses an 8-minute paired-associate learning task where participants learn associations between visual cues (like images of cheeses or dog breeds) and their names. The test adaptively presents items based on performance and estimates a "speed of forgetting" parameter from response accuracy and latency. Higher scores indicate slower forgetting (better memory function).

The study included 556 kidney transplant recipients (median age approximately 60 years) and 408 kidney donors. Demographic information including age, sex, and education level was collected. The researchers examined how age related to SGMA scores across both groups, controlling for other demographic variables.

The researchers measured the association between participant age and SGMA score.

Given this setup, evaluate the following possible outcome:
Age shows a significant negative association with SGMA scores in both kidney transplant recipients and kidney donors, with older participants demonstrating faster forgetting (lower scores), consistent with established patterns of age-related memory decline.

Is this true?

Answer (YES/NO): YES